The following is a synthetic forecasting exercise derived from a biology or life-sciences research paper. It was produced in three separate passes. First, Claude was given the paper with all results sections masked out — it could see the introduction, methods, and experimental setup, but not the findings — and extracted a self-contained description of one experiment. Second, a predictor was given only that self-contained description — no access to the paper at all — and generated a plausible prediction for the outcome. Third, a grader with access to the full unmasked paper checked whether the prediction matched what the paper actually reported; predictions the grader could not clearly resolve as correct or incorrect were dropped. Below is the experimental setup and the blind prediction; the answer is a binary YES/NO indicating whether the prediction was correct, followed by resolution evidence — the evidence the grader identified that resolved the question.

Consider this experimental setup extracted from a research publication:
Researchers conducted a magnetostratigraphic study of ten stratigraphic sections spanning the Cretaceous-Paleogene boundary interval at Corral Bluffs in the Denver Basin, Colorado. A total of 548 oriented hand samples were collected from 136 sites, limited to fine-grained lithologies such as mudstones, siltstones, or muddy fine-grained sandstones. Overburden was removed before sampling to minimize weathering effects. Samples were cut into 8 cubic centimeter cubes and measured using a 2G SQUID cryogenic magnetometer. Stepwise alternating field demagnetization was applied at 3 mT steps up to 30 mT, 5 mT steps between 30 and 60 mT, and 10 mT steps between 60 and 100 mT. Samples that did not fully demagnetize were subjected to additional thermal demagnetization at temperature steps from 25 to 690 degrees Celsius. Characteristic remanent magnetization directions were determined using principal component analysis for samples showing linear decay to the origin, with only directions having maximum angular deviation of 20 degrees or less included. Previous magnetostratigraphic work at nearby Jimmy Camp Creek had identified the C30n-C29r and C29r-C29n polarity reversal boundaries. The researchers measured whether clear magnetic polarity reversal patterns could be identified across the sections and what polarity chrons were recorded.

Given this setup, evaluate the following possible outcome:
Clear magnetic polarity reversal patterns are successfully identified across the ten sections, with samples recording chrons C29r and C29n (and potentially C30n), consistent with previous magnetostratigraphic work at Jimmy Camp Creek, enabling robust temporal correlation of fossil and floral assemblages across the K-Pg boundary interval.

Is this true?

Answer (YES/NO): YES